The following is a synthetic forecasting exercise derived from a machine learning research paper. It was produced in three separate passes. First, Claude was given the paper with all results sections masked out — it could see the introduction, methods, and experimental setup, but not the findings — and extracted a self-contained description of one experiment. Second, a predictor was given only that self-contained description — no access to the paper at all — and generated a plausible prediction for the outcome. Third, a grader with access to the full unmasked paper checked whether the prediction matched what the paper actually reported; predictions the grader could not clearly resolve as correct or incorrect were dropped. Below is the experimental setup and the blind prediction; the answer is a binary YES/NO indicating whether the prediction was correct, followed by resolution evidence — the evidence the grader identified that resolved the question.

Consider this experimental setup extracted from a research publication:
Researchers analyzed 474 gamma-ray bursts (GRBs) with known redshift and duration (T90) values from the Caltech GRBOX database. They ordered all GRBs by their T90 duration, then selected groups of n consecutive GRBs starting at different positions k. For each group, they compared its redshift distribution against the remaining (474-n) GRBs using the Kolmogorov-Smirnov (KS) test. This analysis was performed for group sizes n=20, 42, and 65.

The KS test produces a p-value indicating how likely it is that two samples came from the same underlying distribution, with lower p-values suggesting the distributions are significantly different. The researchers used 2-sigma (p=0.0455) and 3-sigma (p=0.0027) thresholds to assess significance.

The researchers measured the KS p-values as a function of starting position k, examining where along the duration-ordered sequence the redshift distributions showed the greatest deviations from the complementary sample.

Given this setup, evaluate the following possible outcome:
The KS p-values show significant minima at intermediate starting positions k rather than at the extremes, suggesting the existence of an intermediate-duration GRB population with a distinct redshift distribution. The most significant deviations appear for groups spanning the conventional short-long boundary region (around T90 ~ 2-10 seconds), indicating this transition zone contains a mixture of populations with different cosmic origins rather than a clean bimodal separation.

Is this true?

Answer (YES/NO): NO